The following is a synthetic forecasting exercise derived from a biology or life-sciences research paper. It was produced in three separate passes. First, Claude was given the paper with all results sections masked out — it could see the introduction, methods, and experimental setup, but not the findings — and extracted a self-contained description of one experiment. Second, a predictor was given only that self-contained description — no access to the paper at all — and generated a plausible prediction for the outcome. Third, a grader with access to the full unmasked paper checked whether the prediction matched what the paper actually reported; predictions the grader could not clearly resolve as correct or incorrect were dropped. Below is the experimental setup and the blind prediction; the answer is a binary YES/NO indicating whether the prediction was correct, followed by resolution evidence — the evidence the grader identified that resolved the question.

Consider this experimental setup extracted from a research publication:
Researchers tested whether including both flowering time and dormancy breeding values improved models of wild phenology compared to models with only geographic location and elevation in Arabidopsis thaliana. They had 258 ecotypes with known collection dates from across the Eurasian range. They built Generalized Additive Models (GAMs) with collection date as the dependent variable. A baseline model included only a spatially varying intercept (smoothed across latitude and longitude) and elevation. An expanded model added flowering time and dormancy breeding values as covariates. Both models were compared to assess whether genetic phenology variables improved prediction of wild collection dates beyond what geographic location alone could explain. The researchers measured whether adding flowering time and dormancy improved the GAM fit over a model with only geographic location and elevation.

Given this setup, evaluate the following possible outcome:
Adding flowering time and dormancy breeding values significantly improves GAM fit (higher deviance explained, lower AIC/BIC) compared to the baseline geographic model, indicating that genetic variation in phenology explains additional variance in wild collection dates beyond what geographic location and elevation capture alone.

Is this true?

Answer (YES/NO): NO